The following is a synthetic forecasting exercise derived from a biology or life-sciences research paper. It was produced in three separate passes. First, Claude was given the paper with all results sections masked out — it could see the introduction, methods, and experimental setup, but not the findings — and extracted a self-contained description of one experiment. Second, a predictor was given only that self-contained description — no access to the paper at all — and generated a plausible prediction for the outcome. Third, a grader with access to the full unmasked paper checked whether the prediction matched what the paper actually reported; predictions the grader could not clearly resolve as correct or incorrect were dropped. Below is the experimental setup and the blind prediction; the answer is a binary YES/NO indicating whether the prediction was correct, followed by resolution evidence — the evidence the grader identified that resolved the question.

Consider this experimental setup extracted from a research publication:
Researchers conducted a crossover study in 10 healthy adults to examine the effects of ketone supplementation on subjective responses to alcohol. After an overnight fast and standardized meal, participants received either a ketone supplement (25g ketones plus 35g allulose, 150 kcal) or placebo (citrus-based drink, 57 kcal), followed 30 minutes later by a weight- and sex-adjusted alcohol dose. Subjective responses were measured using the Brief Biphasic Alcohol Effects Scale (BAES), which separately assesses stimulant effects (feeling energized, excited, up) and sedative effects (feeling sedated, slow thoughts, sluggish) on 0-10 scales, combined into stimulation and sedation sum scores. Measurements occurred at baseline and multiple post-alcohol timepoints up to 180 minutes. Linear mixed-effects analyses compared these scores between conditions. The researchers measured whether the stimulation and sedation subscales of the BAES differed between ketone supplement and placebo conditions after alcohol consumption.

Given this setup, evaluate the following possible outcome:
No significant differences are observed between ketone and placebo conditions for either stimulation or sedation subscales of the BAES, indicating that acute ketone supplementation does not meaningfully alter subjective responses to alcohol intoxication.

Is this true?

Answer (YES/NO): YES